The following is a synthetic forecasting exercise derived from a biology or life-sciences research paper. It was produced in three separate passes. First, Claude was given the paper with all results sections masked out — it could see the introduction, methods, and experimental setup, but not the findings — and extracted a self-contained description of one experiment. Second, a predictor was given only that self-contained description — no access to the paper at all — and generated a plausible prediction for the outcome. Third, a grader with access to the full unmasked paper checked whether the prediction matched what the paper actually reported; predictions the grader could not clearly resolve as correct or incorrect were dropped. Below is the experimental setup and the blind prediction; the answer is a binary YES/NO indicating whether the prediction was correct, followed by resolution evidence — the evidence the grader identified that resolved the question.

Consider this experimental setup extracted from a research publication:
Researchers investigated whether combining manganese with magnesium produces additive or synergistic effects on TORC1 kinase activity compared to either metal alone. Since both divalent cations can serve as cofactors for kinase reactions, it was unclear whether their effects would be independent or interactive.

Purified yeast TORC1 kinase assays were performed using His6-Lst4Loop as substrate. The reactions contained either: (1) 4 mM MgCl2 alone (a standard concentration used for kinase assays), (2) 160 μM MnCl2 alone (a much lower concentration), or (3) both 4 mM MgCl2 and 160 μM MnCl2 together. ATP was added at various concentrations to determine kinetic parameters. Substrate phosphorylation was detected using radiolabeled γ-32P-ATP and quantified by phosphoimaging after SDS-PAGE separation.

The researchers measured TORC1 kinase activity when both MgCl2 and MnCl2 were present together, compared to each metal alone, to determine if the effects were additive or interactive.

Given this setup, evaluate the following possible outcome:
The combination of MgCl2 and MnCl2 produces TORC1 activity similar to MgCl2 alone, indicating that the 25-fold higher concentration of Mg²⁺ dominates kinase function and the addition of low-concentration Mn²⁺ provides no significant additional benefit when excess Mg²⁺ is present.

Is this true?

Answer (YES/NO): NO